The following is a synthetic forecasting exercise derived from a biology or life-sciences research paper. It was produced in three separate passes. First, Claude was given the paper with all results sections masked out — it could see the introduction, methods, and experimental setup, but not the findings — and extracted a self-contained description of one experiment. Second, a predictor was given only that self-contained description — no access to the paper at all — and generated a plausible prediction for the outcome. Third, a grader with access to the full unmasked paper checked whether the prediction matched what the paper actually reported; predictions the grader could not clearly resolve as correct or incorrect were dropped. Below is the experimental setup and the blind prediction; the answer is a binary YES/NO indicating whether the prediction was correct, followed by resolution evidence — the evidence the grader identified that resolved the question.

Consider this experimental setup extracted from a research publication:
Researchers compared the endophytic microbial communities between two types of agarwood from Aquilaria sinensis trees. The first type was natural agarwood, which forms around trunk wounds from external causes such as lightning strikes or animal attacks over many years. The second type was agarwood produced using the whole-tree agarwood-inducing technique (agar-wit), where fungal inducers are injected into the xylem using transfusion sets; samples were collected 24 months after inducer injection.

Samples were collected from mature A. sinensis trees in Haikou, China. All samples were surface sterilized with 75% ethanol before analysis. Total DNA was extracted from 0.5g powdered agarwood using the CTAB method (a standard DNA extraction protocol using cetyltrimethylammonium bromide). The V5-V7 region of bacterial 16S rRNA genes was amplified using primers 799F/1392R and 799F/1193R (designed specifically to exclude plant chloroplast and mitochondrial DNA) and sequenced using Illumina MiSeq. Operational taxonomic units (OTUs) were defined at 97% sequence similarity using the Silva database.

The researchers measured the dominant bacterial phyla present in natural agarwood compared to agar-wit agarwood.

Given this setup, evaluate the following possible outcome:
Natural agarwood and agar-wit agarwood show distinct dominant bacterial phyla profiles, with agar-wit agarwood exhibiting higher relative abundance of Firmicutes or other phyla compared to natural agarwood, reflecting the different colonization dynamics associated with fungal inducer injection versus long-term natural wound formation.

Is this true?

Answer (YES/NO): NO